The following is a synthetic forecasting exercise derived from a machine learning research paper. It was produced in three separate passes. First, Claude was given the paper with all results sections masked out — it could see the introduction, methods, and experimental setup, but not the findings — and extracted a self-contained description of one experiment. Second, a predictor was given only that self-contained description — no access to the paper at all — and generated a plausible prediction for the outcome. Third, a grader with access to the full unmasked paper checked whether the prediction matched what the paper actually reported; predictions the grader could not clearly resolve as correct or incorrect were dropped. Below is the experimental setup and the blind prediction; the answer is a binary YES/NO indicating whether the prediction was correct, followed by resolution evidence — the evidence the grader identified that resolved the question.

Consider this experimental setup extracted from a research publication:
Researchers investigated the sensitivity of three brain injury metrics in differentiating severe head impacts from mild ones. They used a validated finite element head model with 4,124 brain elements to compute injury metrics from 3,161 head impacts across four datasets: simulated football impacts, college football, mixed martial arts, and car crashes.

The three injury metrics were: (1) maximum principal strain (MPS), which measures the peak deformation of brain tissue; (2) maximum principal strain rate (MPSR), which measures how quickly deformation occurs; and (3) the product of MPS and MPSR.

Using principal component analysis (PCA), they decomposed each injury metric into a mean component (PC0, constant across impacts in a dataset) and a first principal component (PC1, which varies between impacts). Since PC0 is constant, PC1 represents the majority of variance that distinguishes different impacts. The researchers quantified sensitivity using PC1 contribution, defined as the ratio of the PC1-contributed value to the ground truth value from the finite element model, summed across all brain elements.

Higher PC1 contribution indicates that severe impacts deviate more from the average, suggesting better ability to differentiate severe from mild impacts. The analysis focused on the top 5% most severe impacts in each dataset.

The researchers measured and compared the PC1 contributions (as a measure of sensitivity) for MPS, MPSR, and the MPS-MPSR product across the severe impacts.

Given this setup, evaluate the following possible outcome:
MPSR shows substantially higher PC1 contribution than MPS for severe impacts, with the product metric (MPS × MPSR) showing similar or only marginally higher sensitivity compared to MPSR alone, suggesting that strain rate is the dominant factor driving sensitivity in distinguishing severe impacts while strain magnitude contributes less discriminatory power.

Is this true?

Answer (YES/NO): NO